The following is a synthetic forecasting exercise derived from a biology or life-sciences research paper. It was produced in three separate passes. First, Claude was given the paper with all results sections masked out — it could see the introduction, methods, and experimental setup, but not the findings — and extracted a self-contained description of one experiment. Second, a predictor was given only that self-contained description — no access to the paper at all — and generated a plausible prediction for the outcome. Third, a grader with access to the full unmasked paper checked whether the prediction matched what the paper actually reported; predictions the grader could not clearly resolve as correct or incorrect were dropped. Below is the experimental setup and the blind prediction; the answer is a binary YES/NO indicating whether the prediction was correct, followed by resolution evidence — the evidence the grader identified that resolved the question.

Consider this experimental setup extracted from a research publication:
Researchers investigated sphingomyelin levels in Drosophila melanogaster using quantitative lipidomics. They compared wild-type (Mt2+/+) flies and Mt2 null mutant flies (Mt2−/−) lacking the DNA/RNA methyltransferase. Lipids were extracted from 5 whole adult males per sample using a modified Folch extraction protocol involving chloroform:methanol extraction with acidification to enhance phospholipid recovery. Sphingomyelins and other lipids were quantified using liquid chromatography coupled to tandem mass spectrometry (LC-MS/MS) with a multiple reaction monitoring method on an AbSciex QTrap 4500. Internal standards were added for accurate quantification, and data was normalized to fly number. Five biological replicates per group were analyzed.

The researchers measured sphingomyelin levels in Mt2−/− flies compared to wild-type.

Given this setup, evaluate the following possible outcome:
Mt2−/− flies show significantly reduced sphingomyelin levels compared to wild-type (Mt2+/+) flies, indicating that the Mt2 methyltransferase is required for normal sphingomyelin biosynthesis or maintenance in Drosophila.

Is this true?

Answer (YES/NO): NO